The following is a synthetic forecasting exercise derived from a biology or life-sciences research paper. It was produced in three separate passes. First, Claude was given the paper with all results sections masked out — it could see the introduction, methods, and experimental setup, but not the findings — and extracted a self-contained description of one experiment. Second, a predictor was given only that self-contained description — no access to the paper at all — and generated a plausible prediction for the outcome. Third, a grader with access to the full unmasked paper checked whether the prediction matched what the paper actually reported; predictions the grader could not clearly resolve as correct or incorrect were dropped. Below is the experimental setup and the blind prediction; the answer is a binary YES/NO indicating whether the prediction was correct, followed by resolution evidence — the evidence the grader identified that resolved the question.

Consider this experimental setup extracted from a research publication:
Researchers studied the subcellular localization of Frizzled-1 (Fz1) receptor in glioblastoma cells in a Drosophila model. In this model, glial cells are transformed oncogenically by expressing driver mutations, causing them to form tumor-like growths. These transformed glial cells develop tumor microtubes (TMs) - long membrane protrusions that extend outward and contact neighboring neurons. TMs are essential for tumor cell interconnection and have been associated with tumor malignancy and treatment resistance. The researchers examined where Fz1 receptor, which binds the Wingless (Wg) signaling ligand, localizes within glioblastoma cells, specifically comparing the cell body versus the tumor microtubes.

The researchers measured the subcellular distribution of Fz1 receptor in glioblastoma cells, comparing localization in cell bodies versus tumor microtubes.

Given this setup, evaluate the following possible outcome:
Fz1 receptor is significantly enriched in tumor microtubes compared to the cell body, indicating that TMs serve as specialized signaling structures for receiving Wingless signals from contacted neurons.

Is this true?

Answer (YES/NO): YES